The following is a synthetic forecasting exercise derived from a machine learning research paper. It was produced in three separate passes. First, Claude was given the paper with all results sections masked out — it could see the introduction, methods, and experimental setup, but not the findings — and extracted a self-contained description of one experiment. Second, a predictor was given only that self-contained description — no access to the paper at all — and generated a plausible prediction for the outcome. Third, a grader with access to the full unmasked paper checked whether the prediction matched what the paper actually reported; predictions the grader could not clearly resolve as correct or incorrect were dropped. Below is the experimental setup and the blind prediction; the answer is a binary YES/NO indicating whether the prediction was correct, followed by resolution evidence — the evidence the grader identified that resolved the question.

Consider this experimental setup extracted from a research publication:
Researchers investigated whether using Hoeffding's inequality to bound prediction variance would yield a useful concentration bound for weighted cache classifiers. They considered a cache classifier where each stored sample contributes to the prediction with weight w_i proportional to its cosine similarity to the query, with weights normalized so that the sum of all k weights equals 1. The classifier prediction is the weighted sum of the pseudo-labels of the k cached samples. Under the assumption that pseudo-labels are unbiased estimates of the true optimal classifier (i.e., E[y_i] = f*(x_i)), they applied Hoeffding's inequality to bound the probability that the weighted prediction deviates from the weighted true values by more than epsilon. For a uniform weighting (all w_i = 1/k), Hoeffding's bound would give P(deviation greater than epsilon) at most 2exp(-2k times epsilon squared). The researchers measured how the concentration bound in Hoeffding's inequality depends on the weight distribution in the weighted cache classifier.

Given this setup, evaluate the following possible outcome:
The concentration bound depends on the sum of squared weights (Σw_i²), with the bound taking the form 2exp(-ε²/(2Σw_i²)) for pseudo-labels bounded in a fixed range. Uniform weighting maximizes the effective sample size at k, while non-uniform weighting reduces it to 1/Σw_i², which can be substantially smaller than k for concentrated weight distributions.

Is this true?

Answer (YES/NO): NO